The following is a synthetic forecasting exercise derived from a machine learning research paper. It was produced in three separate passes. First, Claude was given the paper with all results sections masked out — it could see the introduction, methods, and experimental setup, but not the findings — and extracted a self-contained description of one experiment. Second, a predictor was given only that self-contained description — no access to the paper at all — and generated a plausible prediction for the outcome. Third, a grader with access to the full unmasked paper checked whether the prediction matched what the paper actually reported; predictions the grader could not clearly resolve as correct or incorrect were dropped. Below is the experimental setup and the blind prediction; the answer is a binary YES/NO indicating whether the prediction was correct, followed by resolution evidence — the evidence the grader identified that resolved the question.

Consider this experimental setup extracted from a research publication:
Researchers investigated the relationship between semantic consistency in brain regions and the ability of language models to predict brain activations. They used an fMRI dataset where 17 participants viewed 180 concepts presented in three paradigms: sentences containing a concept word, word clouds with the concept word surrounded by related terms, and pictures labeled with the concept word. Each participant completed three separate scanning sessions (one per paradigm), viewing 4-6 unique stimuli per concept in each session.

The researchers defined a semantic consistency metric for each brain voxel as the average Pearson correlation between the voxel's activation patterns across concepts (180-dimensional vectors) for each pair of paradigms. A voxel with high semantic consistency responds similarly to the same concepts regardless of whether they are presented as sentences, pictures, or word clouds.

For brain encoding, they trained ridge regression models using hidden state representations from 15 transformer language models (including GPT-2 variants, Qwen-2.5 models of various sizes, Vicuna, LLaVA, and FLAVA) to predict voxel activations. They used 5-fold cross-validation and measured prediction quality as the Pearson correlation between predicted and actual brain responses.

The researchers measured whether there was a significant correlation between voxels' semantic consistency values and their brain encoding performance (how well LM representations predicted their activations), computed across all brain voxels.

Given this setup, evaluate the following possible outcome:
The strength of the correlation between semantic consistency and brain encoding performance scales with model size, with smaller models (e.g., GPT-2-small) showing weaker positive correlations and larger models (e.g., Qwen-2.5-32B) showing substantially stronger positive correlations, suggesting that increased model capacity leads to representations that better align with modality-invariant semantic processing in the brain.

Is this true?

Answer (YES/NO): NO